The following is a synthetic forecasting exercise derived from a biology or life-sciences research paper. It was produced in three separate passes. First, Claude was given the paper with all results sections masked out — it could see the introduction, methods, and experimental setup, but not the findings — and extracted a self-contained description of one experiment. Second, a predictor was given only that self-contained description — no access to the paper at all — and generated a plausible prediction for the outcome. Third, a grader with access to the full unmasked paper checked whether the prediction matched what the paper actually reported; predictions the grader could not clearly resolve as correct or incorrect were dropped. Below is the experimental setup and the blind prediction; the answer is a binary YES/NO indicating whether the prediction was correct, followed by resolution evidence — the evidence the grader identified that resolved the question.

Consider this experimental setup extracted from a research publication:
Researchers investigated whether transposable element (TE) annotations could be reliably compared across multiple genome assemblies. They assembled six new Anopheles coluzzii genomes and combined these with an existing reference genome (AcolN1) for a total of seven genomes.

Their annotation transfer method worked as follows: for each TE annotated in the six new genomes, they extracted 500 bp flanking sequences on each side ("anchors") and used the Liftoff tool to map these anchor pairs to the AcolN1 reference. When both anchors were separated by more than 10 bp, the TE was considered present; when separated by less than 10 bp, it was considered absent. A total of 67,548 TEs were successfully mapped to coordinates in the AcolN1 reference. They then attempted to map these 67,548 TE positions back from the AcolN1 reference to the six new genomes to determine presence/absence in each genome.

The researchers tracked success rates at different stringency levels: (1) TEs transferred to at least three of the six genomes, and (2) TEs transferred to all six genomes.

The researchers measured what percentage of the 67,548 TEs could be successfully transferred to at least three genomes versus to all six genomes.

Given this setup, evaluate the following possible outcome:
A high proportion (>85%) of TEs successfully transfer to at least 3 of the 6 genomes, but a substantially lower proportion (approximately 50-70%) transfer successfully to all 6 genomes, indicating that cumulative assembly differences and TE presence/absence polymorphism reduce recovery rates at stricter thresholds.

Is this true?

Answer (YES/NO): NO